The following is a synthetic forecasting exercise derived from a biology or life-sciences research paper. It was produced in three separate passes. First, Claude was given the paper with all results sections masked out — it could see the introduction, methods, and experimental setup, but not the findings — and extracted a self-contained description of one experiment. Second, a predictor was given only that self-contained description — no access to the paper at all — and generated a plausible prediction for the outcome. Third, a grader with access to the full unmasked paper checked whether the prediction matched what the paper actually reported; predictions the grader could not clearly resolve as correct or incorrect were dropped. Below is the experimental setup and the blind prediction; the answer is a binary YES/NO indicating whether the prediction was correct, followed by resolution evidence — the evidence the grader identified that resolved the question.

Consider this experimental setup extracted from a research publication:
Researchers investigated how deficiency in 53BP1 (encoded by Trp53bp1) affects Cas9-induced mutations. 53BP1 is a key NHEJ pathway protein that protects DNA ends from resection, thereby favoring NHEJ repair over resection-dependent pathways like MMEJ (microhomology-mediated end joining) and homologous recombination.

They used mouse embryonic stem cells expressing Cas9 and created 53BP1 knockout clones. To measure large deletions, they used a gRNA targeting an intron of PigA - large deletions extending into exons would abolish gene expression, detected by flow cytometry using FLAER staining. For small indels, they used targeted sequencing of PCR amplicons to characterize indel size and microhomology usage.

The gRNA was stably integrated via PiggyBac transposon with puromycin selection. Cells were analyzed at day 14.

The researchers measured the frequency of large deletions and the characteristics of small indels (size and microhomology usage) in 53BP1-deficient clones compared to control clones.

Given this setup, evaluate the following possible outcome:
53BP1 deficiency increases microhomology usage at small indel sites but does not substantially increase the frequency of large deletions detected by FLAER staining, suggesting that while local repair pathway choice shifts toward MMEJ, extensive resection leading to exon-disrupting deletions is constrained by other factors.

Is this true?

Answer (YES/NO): YES